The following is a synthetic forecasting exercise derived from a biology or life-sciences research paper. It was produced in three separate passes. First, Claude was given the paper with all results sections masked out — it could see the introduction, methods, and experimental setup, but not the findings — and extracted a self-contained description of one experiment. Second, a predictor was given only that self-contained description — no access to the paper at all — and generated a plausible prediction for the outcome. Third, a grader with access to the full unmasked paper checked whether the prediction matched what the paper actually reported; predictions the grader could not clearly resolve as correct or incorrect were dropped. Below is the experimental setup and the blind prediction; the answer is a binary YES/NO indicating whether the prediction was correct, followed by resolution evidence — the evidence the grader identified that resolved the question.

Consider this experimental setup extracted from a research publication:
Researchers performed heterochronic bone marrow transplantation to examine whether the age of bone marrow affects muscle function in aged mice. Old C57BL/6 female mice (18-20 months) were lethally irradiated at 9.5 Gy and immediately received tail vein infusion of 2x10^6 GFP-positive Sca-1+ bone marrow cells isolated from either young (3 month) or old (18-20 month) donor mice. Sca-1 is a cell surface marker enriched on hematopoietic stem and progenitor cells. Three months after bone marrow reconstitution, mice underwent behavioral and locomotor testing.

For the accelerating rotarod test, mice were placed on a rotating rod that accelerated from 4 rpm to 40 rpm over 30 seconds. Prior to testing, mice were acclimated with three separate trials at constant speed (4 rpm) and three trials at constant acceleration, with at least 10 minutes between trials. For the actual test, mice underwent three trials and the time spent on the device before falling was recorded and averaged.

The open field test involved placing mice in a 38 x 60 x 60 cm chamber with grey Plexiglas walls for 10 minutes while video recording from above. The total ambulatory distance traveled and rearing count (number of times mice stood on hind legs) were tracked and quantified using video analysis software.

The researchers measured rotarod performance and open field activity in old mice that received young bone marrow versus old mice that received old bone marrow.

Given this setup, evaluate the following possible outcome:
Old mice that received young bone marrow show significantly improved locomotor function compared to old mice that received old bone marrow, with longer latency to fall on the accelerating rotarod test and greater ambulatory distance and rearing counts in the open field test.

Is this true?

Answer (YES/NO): YES